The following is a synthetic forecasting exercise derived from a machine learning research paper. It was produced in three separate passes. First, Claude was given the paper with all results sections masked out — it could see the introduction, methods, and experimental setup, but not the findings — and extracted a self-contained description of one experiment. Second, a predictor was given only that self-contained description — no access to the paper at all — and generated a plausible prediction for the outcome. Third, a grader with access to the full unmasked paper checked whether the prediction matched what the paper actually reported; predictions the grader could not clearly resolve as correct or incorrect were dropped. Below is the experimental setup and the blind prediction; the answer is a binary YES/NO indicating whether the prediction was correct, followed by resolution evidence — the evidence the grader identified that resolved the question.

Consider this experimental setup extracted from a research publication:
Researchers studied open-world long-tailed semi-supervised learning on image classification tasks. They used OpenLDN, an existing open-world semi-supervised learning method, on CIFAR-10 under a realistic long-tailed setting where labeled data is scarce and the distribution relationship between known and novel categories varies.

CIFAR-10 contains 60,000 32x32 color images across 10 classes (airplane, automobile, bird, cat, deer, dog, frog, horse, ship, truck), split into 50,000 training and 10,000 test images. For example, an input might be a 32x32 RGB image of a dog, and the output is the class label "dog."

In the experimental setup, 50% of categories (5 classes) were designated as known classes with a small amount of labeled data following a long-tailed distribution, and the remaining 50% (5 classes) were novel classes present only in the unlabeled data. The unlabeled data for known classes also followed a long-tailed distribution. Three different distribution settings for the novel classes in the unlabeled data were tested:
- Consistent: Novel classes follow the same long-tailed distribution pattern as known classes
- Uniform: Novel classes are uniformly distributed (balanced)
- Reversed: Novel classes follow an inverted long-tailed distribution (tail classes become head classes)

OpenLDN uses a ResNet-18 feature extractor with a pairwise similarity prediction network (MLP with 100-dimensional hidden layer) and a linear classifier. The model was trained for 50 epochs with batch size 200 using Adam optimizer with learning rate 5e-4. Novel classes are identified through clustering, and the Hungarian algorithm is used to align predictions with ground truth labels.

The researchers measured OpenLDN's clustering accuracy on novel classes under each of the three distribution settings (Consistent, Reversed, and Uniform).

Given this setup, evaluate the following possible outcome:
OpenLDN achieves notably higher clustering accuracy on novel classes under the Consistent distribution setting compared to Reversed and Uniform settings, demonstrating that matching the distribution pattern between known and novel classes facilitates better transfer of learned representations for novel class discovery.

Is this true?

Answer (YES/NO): YES